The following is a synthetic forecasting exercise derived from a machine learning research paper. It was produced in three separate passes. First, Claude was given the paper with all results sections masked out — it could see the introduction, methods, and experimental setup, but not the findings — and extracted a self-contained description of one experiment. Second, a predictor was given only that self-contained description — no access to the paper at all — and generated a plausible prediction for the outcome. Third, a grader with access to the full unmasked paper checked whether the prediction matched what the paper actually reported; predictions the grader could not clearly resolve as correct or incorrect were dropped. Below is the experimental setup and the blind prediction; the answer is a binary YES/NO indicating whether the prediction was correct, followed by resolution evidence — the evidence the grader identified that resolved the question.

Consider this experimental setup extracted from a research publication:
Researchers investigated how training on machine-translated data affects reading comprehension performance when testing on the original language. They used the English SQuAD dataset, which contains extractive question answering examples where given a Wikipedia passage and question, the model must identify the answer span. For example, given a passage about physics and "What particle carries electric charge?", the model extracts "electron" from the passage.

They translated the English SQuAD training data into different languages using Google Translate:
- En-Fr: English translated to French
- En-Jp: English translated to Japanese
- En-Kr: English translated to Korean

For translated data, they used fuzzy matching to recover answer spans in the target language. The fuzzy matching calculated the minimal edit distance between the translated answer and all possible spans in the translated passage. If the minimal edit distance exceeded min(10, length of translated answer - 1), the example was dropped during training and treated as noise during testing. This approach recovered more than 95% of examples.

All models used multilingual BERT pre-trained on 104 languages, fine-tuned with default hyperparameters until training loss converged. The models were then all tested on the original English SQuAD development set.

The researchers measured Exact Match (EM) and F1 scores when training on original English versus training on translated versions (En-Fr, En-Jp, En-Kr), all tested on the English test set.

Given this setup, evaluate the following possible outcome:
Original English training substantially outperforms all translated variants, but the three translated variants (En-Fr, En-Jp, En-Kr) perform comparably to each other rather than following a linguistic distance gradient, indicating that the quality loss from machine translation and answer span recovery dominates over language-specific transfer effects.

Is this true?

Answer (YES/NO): NO